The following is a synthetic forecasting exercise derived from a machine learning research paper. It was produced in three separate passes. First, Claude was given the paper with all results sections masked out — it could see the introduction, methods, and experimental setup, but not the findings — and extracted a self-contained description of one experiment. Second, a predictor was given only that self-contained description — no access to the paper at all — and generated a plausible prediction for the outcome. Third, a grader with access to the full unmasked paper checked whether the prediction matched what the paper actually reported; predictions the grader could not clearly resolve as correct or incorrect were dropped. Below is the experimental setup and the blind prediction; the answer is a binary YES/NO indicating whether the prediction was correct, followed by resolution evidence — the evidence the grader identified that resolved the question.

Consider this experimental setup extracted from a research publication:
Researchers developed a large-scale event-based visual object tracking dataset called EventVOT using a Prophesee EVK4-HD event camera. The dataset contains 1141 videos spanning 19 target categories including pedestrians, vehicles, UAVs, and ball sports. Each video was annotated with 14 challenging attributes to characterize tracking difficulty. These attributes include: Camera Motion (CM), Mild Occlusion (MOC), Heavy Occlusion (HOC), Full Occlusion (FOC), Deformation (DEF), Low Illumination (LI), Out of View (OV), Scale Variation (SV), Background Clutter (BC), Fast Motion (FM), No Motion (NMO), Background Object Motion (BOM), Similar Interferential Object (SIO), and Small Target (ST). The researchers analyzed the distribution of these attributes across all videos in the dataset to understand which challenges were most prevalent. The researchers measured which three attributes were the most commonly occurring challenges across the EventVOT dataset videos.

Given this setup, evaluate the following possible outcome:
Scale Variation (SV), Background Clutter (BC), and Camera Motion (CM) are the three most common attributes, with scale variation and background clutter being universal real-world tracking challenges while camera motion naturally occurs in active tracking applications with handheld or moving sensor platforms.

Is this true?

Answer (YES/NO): NO